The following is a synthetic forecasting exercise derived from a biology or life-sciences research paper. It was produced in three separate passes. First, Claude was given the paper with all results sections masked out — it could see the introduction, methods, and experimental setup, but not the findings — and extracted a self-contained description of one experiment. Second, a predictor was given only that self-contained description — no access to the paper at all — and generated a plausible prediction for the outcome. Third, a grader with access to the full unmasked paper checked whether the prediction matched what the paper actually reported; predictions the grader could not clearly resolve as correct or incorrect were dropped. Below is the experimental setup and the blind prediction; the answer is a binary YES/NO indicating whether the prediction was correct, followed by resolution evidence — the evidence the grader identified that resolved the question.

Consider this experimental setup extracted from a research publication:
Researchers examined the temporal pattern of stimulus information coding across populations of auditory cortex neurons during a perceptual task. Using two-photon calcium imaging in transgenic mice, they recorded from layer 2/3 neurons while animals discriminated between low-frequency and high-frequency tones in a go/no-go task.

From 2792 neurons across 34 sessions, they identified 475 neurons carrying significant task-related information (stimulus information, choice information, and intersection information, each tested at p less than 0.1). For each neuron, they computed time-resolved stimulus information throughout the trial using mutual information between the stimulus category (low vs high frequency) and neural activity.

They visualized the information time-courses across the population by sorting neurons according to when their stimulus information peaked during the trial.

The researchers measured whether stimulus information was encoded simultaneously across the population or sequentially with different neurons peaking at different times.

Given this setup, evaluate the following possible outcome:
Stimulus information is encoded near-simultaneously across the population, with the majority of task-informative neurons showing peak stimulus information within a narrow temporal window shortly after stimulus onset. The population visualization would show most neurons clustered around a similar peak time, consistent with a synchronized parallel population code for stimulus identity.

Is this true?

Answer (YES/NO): NO